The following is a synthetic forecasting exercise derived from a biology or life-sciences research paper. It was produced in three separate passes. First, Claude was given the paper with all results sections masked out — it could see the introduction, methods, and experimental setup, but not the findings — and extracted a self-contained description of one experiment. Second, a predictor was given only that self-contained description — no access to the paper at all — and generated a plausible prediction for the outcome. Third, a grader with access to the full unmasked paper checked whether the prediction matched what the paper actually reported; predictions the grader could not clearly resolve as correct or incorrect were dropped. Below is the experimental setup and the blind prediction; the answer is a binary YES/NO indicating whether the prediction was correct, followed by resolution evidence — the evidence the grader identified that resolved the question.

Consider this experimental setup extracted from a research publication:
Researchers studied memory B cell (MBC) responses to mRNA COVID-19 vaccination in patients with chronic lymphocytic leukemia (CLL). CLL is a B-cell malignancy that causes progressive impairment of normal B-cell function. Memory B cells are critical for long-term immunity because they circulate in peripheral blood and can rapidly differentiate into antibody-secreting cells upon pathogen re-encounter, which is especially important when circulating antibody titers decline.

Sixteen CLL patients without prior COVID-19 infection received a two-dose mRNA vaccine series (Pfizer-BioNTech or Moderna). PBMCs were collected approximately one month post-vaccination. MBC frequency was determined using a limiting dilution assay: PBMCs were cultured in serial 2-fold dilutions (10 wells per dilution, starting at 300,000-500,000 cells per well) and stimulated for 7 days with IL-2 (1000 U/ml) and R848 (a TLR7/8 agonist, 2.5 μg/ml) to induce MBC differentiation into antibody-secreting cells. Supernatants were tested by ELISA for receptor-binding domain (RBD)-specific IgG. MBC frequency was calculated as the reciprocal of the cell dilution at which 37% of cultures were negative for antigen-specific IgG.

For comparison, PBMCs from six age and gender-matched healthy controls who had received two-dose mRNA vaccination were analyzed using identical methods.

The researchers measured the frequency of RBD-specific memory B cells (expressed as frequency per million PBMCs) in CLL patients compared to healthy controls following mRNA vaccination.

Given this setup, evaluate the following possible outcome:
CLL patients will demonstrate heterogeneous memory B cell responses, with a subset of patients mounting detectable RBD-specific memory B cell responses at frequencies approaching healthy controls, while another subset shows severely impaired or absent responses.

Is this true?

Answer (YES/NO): NO